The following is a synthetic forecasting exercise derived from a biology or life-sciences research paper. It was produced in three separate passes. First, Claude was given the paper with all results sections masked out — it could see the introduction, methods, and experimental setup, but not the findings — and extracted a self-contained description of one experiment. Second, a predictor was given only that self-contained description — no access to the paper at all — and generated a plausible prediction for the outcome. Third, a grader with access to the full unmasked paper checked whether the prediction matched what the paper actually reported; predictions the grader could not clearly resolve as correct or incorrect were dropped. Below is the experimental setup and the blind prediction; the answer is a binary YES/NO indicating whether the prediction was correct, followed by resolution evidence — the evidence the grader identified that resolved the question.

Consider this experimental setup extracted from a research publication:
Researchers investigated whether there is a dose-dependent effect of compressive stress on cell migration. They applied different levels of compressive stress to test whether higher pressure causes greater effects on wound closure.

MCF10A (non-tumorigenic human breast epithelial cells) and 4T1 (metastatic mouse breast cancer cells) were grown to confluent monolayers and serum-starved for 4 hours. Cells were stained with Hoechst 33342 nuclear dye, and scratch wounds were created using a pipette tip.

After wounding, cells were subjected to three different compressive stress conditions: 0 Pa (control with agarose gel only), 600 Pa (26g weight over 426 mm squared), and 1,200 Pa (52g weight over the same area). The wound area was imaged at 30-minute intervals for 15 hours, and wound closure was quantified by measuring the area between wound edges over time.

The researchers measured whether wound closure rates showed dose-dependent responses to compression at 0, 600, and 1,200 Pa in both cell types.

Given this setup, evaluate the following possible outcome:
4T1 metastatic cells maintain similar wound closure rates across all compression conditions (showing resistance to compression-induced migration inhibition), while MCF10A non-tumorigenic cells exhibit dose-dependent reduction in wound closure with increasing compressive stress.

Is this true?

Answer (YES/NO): NO